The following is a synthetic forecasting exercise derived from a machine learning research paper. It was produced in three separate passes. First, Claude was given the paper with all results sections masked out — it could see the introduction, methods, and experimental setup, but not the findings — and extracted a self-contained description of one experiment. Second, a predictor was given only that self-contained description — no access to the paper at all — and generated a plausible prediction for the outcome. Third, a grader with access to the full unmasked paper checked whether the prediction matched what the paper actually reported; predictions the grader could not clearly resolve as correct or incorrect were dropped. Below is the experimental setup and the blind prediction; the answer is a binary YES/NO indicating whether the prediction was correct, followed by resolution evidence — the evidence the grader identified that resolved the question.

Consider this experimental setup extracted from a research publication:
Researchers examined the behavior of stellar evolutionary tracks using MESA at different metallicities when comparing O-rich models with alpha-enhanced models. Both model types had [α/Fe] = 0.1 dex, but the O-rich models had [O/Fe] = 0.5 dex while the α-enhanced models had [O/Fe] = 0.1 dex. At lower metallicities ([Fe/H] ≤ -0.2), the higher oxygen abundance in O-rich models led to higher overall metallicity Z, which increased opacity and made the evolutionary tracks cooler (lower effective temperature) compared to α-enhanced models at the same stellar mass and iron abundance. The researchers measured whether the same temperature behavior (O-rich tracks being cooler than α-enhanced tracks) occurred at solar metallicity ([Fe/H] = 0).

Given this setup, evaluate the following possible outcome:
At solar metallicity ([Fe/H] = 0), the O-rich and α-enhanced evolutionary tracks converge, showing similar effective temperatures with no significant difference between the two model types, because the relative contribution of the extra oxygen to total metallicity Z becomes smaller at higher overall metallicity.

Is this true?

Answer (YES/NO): NO